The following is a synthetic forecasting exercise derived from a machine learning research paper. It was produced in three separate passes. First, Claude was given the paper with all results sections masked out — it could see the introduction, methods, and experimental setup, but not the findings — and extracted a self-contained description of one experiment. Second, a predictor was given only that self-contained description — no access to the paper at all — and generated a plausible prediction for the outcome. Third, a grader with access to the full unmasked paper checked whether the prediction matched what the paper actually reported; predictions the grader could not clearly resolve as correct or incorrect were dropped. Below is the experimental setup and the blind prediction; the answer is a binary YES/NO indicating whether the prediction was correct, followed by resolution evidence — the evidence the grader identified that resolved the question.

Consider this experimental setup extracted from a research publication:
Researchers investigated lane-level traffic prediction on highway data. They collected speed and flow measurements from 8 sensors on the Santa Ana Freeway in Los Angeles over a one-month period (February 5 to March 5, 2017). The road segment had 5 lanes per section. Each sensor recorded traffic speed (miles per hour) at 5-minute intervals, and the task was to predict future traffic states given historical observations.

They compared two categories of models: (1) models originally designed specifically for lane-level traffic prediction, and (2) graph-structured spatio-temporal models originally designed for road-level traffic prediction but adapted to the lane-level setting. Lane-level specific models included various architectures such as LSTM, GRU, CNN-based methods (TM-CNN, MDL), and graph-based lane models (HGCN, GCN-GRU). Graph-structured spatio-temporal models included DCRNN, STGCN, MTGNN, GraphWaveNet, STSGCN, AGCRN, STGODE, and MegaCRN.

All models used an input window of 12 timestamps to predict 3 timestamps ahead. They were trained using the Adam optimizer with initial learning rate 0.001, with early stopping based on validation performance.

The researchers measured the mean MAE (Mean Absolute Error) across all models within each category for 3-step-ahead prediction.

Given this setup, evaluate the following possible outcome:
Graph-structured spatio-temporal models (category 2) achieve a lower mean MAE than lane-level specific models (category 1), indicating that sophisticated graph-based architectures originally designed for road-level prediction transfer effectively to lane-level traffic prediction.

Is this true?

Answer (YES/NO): YES